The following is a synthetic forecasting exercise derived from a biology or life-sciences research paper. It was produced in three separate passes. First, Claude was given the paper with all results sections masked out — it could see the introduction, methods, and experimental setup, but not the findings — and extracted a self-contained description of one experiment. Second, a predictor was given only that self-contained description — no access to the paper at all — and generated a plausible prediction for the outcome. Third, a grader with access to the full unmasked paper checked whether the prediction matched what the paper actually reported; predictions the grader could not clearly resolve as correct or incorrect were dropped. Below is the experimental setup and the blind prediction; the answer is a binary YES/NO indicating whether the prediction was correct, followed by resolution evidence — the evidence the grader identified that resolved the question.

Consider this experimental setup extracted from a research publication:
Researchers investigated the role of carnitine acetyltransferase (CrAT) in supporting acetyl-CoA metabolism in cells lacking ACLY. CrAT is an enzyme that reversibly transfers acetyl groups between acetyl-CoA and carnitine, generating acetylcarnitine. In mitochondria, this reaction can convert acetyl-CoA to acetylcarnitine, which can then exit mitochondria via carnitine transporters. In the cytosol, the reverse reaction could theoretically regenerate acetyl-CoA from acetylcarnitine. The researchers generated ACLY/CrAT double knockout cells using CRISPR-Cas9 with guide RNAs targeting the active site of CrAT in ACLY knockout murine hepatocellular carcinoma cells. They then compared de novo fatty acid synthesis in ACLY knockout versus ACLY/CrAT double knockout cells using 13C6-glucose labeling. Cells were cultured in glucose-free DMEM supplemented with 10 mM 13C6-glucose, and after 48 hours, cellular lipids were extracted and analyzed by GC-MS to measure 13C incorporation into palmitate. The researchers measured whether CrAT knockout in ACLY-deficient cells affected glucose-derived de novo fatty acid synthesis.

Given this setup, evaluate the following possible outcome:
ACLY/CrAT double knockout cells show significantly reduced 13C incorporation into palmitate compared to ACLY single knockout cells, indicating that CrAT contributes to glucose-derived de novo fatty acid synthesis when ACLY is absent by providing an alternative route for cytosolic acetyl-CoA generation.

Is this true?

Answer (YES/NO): YES